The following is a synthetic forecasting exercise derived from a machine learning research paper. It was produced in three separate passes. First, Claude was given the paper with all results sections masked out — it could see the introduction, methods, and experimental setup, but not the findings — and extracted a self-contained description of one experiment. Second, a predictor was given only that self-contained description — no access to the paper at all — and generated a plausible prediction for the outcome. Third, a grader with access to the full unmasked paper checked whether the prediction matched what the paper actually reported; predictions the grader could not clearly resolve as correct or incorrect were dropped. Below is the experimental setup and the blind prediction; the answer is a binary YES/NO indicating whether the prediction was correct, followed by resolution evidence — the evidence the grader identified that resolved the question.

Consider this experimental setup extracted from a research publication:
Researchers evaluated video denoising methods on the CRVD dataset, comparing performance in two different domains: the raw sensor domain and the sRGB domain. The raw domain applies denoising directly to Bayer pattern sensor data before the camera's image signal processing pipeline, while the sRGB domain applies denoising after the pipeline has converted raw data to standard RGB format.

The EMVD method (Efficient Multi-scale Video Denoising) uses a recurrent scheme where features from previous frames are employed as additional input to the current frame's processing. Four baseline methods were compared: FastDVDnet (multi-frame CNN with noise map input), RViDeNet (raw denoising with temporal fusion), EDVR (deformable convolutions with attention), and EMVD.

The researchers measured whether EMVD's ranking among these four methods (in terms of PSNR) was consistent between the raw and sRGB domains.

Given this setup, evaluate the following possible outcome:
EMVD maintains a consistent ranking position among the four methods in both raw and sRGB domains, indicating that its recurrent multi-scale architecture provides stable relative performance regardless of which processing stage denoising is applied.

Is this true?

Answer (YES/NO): YES